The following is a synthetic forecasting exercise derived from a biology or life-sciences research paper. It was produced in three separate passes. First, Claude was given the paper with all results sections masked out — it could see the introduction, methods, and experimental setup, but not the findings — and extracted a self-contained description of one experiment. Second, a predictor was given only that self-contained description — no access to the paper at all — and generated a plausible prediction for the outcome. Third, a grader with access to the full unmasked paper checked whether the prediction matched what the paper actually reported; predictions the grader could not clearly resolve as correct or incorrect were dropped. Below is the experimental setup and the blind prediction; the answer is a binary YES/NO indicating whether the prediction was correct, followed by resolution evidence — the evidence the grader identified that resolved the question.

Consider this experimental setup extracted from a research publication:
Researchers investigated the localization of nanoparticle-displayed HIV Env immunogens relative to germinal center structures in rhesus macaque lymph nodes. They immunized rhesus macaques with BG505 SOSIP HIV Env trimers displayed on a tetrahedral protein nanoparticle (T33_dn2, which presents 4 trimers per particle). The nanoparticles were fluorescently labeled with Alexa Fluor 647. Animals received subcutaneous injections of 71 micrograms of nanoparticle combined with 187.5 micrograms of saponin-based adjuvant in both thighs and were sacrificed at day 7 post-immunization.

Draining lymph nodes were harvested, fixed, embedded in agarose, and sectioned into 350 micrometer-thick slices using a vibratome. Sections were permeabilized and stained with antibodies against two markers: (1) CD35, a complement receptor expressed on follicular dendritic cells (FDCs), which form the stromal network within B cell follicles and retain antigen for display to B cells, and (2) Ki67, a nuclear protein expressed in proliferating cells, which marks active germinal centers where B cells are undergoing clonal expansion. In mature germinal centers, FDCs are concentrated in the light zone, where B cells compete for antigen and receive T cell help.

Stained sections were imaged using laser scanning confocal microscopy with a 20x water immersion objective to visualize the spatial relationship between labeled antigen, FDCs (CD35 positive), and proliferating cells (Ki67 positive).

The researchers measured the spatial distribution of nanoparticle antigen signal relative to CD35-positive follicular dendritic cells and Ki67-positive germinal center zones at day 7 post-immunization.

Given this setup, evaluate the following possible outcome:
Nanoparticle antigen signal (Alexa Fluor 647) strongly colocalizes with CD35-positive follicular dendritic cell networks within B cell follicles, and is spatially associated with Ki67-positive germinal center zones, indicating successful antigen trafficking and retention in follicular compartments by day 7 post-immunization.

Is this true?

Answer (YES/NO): YES